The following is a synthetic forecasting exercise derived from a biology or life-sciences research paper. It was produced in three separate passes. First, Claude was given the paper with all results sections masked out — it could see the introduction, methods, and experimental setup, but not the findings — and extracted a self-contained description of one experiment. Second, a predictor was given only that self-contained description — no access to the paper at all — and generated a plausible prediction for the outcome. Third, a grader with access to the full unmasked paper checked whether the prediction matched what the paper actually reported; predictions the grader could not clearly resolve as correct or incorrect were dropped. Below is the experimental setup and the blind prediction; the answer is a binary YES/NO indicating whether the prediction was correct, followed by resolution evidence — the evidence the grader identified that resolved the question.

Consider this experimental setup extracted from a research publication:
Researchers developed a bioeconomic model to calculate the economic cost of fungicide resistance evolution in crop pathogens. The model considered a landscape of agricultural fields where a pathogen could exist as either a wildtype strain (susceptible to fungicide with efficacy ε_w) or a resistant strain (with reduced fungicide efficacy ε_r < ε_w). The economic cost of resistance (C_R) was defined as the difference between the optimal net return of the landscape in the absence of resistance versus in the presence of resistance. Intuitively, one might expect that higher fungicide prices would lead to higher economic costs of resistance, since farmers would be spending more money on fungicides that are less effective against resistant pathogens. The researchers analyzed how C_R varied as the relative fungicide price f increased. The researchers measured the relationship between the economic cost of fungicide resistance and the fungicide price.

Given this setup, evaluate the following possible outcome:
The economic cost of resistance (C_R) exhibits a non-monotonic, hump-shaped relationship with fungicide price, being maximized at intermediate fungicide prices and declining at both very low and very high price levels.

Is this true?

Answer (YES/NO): NO